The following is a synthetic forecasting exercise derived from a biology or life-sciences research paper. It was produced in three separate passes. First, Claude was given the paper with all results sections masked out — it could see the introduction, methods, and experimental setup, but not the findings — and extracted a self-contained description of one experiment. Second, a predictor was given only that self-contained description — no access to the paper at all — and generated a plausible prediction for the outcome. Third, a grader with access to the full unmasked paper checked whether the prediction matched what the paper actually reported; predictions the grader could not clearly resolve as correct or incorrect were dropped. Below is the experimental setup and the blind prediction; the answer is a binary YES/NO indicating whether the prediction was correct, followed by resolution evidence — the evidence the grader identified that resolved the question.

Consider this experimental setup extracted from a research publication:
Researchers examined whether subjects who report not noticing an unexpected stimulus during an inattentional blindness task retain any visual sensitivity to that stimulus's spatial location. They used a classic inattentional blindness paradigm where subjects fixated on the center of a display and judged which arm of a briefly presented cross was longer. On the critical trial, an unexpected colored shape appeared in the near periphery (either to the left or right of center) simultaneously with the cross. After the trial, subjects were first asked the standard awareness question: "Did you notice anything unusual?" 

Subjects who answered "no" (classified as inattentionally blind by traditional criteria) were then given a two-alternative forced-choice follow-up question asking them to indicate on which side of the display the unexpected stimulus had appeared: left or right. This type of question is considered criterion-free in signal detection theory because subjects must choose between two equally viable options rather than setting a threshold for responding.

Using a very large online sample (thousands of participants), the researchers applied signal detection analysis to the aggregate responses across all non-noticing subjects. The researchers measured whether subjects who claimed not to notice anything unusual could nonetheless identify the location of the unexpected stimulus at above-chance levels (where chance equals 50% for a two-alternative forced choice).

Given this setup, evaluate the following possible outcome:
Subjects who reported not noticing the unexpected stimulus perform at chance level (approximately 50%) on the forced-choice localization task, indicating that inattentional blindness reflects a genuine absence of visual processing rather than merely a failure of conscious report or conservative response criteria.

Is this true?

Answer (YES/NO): NO